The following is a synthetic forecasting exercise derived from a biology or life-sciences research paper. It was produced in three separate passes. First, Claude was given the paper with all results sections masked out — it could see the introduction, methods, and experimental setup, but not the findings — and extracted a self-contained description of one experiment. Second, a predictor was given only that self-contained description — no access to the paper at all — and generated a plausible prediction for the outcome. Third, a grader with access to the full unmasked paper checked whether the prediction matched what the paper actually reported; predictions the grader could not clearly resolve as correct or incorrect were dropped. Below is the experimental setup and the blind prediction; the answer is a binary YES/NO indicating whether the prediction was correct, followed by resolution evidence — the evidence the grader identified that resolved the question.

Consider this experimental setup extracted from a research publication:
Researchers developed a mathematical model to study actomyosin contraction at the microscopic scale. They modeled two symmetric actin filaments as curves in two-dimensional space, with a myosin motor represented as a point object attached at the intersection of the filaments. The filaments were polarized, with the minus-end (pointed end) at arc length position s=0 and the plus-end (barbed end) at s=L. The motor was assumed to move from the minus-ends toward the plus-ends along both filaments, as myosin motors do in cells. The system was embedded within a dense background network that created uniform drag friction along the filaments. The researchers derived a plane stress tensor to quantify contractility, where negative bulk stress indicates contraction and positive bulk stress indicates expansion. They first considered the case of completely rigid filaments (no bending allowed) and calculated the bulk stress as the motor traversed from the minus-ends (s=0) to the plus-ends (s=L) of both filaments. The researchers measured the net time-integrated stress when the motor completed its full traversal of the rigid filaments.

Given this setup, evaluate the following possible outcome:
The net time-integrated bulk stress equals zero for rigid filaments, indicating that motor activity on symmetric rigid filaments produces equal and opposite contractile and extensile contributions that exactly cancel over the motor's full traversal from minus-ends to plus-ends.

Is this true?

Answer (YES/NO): YES